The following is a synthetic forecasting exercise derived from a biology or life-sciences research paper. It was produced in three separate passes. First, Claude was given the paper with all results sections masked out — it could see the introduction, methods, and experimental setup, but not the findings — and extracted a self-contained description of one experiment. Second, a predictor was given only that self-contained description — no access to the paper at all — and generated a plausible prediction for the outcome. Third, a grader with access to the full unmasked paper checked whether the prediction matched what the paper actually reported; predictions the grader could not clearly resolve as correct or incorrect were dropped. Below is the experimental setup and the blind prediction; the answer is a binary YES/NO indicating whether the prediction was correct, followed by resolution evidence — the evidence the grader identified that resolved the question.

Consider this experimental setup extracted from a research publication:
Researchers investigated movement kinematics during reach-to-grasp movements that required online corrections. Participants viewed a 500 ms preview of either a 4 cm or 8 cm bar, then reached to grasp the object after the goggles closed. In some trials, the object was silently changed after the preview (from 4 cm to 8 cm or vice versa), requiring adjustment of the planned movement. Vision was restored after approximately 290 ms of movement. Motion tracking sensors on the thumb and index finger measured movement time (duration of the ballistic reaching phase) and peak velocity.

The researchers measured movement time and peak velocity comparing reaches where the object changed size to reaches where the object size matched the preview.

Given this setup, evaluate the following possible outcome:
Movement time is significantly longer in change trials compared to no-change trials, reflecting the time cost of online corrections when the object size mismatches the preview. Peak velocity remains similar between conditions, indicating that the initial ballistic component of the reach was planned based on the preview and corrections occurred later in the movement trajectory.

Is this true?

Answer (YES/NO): NO